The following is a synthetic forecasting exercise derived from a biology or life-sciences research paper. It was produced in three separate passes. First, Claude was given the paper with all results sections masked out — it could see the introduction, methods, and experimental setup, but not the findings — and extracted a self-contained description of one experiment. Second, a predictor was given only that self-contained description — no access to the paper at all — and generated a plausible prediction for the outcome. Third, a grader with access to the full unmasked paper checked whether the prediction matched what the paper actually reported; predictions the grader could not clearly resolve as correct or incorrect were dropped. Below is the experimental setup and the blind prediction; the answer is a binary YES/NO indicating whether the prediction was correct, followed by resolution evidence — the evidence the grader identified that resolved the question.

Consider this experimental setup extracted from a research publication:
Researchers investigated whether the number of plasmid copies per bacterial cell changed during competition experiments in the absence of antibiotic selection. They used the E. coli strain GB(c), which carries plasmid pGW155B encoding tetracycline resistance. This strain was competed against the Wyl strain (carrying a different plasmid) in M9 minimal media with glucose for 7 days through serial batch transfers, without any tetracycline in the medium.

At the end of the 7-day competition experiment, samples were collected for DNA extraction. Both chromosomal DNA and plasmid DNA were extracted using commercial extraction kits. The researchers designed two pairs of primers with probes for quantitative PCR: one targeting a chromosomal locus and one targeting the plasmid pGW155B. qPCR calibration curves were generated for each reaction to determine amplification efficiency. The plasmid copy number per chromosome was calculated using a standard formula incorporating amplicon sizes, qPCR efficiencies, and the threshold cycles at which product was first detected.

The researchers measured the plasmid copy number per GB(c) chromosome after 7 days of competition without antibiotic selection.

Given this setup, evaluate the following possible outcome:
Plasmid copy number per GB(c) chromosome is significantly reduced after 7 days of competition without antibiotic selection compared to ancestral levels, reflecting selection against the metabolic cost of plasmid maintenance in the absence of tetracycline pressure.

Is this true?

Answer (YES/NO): NO